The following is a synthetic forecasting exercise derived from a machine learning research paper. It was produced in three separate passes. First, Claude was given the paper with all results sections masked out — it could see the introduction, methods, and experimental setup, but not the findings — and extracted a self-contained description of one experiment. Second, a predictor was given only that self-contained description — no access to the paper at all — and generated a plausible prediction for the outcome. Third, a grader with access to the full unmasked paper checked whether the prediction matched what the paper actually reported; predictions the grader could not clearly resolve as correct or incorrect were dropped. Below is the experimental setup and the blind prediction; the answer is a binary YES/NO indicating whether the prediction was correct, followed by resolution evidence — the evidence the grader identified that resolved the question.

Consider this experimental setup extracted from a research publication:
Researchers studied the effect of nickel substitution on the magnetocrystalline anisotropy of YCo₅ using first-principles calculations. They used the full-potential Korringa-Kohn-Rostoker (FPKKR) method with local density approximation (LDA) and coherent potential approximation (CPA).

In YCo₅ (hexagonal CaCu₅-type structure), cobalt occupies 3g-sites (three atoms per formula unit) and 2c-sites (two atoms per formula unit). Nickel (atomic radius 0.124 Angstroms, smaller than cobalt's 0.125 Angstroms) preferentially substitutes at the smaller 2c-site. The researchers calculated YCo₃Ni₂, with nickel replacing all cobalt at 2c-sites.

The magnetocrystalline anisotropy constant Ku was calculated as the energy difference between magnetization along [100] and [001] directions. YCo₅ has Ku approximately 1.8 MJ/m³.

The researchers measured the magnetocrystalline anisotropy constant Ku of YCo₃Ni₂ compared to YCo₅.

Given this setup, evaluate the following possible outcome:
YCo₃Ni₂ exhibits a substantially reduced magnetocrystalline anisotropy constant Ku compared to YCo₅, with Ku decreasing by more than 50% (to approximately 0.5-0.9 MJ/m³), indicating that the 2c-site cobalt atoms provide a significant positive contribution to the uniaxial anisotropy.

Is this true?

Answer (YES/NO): NO